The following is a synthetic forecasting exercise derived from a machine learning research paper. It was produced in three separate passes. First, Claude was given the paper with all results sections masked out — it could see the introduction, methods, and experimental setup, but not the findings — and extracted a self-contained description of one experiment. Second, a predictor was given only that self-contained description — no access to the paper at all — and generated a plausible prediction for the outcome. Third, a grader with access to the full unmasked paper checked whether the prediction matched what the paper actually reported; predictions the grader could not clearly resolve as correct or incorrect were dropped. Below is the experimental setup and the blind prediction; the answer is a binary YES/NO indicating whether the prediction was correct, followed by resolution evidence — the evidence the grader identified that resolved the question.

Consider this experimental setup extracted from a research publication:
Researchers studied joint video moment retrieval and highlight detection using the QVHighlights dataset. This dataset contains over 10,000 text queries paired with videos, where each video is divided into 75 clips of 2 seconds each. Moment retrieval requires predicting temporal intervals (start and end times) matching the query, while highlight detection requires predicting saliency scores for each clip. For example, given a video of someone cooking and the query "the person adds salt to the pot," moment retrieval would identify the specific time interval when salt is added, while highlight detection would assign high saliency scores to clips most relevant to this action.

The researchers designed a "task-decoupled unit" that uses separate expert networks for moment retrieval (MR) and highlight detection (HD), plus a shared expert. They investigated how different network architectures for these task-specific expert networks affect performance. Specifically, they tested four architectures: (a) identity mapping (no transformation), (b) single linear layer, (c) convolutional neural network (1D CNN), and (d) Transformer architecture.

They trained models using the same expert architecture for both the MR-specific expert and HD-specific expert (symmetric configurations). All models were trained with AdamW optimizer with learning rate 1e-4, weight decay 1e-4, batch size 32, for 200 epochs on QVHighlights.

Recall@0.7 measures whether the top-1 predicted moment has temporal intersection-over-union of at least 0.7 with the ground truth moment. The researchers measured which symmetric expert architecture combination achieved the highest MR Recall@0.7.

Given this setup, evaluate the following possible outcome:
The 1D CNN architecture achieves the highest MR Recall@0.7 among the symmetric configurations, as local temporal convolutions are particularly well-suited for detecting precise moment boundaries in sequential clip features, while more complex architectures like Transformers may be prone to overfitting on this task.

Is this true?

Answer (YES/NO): YES